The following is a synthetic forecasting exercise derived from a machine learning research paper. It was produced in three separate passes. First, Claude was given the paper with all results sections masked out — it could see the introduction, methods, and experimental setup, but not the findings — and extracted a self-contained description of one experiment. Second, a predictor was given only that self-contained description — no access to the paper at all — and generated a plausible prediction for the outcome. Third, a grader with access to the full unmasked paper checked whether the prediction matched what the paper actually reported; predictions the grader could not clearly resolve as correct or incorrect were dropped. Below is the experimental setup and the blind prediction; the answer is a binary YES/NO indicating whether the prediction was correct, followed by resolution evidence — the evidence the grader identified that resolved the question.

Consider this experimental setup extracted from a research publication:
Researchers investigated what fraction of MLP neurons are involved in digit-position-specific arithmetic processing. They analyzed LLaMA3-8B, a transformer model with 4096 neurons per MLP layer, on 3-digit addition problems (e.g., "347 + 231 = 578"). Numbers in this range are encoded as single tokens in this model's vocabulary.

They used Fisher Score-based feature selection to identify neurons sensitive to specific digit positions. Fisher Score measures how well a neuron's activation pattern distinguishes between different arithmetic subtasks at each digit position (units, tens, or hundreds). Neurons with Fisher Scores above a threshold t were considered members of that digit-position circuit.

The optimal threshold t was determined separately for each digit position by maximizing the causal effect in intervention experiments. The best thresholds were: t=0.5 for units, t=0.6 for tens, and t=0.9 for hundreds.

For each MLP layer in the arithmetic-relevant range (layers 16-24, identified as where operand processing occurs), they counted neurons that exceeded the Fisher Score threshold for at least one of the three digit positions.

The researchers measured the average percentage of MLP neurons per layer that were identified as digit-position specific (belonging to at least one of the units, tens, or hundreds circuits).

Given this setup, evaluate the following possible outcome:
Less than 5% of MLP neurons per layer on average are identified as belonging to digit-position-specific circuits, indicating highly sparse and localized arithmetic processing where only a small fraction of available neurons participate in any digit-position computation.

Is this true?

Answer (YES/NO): NO